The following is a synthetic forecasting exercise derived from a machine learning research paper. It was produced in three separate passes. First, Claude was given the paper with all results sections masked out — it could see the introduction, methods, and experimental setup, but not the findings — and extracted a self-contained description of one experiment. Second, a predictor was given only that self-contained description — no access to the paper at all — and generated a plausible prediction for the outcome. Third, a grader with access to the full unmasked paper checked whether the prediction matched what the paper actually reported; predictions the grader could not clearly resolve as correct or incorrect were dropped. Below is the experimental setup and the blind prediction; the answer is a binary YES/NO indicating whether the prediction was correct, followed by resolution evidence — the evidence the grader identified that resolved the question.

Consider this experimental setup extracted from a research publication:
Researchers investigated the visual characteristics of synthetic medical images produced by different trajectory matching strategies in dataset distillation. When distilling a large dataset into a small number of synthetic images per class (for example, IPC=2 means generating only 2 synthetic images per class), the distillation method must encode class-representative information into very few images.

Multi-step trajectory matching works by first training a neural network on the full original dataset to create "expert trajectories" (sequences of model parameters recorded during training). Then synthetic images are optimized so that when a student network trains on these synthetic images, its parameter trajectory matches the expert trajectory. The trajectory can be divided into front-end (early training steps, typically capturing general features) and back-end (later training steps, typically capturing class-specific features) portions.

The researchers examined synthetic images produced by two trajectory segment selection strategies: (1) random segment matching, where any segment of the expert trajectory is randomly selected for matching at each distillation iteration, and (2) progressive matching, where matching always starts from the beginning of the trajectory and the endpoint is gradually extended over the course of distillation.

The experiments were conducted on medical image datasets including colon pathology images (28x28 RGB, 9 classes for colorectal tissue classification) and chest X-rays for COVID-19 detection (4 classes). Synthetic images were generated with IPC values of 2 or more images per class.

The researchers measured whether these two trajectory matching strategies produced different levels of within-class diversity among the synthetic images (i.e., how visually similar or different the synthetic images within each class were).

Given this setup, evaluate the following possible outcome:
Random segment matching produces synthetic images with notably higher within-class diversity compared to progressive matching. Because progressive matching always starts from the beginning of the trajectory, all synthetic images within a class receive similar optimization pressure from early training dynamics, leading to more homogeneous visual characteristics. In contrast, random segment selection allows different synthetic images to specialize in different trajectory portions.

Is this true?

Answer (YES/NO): YES